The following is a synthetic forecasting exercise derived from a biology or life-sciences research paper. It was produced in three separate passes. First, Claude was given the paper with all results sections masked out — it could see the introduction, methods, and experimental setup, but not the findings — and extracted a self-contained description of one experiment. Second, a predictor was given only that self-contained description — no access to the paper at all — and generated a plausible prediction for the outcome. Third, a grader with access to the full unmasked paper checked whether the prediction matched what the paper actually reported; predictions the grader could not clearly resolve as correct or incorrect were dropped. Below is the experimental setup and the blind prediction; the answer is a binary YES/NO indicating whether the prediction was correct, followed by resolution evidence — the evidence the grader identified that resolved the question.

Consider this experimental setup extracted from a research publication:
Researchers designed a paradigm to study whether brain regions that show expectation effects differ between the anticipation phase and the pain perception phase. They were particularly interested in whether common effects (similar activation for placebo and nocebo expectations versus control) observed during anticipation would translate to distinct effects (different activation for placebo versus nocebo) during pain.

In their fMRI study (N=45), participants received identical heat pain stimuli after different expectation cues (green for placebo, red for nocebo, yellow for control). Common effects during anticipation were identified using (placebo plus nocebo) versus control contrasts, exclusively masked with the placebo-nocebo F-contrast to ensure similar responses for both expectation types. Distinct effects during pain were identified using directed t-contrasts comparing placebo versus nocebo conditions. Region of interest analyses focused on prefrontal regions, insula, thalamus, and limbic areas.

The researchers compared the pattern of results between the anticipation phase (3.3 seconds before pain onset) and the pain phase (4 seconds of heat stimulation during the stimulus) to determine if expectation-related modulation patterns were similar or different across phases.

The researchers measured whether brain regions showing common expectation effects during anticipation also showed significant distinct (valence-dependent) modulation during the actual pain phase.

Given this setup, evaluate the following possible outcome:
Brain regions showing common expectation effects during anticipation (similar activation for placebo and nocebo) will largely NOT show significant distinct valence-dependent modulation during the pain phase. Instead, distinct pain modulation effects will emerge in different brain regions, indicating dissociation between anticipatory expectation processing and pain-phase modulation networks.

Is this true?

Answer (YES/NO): NO